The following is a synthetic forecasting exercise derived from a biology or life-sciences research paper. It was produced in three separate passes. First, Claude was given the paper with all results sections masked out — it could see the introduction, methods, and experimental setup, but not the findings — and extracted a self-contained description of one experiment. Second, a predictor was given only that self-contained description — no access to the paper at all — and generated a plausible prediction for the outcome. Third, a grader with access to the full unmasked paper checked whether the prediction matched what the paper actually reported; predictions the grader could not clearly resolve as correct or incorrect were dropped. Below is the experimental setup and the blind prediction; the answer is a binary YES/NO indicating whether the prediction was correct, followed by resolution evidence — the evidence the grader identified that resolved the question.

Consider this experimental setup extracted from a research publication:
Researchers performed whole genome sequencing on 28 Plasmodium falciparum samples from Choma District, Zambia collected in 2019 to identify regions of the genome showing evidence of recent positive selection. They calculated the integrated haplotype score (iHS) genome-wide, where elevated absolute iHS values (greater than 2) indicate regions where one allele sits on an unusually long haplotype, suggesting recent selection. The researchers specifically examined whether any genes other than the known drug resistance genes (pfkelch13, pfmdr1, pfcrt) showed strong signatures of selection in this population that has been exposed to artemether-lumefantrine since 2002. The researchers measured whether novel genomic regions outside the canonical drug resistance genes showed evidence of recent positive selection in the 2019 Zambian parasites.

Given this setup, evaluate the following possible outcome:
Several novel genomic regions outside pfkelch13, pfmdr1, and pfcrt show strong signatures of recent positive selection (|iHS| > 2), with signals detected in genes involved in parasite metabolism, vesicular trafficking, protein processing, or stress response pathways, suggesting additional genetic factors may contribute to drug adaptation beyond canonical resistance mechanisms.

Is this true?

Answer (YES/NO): NO